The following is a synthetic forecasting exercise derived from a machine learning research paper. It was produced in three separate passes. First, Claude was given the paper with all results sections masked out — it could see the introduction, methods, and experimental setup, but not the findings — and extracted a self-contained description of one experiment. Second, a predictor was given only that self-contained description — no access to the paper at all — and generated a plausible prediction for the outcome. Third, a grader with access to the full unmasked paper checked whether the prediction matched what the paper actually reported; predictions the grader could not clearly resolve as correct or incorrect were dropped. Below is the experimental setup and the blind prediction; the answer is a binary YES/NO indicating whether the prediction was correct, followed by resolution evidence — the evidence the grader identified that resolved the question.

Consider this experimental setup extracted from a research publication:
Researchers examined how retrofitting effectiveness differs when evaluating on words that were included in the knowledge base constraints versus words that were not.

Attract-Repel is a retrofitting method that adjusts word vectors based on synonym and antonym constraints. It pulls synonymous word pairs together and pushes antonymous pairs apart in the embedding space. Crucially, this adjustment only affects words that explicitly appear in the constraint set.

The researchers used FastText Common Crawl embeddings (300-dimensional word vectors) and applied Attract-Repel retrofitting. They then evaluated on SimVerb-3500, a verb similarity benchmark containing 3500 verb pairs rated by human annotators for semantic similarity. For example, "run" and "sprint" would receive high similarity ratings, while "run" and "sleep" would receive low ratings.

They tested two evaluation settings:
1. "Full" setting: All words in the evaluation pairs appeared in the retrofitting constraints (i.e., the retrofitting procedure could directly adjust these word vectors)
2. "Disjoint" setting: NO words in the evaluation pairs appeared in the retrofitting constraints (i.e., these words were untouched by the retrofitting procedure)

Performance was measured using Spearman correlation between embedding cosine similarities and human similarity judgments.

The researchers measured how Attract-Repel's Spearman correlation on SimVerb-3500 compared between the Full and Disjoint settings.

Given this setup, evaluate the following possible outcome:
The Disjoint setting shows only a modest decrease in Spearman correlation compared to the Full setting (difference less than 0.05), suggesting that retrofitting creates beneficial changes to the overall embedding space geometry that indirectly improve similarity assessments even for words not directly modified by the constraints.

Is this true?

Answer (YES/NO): NO